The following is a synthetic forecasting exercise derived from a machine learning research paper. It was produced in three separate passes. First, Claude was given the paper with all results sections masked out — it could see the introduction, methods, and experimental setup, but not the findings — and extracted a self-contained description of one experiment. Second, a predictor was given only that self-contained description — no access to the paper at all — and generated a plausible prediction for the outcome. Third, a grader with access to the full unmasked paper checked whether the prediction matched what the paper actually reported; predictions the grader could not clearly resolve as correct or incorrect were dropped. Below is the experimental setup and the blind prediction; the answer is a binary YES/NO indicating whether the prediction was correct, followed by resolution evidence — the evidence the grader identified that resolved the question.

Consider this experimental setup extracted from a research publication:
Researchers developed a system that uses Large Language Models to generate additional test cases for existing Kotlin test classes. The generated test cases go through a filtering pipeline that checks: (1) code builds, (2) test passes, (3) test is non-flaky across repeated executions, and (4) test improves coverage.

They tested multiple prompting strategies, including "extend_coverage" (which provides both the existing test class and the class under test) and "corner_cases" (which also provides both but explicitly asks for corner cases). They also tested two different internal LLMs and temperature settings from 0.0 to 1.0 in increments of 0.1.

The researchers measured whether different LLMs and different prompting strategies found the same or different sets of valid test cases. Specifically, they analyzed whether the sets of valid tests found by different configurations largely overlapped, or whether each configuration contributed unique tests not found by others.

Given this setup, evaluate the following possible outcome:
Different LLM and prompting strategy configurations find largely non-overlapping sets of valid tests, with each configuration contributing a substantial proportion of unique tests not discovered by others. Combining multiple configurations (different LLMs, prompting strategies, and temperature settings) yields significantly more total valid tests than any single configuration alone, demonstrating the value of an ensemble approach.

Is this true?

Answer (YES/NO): NO